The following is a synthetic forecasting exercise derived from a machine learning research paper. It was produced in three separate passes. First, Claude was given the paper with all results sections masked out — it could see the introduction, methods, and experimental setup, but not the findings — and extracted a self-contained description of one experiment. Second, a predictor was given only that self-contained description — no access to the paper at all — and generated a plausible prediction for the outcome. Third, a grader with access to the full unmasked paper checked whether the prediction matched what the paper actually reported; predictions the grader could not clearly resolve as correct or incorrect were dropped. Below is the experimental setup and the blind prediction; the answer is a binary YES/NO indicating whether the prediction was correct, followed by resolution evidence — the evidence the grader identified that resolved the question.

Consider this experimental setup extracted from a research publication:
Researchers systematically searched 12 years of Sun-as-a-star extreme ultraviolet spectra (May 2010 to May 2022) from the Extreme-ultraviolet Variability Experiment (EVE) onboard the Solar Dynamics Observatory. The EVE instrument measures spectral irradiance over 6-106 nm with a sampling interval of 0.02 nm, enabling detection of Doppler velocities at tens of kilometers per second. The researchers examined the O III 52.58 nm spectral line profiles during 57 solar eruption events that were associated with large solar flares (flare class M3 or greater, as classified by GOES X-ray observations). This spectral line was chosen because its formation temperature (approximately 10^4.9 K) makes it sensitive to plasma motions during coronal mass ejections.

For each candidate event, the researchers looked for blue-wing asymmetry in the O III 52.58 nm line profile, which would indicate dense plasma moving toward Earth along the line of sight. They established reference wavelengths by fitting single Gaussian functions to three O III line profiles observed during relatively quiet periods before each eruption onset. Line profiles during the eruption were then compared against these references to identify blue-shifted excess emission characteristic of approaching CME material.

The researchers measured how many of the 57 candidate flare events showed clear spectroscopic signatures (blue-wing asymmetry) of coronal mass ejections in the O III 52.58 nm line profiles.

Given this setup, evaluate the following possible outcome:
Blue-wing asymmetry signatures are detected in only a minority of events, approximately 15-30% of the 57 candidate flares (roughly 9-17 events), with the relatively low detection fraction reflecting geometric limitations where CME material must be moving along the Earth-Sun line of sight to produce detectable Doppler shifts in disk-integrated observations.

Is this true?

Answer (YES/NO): NO